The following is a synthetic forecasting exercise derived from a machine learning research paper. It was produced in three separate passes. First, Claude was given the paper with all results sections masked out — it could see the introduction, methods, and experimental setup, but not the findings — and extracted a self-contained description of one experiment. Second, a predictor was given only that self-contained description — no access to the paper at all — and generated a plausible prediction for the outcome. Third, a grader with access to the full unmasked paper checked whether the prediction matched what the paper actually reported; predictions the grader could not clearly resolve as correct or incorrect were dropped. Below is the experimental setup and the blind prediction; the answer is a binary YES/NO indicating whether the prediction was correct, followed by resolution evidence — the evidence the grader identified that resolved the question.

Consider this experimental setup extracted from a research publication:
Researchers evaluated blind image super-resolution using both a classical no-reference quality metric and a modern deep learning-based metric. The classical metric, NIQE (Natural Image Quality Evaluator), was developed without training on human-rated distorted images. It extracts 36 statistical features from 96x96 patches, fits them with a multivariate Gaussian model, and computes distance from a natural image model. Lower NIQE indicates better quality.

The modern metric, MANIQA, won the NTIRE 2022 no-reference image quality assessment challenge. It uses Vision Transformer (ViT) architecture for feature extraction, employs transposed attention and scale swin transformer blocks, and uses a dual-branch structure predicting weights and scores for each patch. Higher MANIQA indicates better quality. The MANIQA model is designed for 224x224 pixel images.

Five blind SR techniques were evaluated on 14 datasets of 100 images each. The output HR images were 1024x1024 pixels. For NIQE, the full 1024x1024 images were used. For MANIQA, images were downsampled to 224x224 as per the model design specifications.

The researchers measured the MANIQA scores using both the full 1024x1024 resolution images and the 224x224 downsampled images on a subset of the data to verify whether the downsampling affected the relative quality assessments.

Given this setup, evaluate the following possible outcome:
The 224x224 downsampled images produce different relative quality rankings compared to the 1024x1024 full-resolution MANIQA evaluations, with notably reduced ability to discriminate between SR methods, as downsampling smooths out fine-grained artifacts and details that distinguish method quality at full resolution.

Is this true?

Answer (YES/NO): NO